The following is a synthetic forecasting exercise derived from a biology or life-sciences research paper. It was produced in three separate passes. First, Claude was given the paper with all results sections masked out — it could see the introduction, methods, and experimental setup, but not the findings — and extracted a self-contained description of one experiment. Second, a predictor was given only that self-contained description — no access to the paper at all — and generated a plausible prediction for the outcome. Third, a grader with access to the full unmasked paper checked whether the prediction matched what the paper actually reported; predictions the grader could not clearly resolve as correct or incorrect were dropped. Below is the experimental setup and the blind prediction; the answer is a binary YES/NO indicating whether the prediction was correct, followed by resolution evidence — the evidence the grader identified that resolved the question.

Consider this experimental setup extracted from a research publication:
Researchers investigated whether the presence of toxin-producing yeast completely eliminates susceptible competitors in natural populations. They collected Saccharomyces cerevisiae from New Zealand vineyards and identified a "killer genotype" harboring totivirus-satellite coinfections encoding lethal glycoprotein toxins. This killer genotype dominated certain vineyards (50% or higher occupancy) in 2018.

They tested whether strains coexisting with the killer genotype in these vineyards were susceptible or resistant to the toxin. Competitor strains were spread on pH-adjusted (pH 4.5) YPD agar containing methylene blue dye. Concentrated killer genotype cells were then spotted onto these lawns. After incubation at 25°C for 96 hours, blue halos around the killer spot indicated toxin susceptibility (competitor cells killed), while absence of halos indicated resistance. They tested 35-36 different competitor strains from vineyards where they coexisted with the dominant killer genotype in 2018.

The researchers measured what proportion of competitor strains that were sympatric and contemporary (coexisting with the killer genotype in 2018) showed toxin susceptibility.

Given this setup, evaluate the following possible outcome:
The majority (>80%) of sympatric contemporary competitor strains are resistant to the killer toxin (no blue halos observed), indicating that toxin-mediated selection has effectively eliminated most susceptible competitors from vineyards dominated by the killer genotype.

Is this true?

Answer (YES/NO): YES